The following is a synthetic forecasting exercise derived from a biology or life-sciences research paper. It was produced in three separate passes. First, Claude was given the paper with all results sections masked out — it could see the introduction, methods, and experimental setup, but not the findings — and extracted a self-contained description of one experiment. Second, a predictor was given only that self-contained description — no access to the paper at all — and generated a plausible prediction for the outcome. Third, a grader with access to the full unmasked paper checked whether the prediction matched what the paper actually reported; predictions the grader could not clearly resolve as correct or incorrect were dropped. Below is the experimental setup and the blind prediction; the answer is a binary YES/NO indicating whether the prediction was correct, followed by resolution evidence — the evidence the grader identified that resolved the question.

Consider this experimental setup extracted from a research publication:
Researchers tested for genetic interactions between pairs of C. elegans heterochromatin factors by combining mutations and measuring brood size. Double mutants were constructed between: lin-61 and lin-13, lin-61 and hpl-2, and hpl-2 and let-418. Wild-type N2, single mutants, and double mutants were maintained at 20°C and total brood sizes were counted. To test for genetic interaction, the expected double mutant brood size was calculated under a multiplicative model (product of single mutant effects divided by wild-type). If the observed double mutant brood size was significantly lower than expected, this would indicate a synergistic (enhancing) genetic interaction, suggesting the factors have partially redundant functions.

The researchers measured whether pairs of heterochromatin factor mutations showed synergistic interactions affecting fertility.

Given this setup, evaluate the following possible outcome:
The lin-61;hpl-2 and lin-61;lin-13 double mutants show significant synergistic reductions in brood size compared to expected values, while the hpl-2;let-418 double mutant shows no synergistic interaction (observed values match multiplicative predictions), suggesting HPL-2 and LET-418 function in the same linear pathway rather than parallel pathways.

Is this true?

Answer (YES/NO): NO